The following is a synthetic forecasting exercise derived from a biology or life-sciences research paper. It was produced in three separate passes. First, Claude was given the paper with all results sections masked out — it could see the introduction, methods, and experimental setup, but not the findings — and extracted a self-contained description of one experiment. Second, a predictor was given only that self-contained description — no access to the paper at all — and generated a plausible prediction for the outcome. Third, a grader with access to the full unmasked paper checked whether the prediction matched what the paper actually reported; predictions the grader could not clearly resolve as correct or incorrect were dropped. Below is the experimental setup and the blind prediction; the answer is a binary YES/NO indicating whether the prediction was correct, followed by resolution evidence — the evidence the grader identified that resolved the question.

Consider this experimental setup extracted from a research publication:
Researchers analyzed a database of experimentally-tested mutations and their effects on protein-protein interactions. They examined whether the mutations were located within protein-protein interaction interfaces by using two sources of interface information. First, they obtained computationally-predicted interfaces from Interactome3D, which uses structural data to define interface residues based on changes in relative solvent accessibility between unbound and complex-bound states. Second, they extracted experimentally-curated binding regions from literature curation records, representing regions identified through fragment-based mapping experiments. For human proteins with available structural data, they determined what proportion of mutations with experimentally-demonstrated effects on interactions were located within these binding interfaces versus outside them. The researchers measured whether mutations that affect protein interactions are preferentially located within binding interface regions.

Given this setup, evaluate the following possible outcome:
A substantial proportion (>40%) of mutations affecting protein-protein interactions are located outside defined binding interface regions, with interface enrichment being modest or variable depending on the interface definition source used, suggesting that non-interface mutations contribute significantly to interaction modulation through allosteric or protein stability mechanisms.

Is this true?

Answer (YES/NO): NO